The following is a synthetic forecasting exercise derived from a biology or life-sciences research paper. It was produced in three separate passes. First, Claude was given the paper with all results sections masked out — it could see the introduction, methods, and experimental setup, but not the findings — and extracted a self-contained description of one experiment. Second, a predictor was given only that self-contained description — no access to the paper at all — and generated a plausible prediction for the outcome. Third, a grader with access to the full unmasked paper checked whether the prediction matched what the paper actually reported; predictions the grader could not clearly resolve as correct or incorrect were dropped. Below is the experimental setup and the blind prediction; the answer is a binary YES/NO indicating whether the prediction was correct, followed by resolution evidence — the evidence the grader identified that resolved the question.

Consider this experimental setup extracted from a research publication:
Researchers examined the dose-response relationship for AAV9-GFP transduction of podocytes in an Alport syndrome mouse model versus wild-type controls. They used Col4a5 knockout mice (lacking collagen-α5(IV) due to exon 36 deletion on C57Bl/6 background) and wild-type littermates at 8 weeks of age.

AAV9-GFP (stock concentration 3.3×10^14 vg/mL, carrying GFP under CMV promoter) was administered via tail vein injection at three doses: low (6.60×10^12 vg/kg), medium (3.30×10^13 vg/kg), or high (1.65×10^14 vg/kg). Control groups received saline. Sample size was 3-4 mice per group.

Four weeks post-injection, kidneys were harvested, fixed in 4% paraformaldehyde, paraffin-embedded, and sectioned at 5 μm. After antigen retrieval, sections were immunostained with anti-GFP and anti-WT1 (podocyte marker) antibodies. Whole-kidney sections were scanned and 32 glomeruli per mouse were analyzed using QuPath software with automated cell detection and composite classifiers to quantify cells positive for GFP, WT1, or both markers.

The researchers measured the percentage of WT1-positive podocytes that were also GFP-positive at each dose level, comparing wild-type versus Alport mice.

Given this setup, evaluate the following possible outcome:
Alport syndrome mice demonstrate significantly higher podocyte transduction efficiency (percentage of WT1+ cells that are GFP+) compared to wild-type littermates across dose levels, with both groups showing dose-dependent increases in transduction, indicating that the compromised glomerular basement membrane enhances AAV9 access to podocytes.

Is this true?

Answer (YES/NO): NO